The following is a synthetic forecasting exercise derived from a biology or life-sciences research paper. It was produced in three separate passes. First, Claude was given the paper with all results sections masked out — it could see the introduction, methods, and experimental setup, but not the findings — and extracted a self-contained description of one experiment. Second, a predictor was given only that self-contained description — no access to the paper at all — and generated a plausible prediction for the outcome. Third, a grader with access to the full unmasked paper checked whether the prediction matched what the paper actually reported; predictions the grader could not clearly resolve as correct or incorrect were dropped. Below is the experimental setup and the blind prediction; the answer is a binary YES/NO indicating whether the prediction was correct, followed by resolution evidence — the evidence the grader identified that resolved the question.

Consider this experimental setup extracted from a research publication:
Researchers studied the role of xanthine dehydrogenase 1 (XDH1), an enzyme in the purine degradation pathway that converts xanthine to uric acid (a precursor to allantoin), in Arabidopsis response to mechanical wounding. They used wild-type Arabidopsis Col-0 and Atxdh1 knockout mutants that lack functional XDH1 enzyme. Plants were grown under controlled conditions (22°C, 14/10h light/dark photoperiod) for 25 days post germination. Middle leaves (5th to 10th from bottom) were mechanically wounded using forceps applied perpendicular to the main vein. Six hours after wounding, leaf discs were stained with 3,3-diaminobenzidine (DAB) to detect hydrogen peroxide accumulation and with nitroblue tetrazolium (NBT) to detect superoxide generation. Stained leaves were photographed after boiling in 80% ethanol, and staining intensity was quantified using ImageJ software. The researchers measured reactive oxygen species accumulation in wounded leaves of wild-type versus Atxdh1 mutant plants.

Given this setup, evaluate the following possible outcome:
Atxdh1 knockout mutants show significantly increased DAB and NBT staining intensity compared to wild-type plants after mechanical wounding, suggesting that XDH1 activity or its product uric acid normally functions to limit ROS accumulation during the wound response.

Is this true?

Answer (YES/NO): YES